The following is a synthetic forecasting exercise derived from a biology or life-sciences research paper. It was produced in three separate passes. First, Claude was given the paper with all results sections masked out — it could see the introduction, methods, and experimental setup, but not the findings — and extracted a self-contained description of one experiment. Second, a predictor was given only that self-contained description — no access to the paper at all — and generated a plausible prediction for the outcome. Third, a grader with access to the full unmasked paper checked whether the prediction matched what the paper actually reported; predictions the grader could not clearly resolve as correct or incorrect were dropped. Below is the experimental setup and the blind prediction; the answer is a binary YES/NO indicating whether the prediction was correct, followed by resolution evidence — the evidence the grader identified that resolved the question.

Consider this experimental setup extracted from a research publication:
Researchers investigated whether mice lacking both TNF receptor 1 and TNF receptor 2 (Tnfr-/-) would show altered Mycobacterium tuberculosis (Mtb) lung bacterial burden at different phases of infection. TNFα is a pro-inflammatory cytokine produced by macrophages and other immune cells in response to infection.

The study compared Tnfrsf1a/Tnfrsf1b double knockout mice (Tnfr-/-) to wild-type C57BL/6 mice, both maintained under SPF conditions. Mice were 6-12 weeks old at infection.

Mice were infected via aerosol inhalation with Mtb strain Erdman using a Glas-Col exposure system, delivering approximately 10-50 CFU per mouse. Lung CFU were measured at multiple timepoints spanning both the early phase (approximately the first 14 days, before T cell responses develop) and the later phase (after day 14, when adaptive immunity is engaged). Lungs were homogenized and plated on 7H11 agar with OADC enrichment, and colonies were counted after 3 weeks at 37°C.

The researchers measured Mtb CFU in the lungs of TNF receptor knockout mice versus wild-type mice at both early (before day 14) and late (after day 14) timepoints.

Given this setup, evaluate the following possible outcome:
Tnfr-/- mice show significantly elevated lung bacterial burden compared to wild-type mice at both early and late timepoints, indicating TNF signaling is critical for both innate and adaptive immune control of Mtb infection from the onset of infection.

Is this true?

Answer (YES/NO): NO